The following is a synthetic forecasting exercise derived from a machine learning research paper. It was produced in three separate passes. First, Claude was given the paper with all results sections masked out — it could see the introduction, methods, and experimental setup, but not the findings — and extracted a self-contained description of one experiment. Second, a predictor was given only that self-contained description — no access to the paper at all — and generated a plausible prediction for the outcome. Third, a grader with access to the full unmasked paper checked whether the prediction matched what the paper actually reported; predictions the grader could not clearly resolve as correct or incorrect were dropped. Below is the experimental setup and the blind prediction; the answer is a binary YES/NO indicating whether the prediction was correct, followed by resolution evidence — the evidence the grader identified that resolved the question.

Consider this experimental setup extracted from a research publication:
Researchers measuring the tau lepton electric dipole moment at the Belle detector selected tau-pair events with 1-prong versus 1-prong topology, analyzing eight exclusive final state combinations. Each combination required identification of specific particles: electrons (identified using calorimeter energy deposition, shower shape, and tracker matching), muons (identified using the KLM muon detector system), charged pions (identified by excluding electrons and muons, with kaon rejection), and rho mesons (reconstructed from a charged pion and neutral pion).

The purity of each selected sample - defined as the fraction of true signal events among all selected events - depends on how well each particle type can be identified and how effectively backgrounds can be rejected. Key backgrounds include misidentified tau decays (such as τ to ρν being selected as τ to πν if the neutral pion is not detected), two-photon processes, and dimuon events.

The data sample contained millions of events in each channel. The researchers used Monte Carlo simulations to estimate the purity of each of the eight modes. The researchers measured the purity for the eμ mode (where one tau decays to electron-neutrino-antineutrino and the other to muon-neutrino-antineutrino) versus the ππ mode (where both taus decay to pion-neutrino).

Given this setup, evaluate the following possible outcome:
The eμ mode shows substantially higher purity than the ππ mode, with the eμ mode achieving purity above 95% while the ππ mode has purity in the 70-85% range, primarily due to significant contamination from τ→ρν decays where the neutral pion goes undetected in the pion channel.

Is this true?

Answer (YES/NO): YES